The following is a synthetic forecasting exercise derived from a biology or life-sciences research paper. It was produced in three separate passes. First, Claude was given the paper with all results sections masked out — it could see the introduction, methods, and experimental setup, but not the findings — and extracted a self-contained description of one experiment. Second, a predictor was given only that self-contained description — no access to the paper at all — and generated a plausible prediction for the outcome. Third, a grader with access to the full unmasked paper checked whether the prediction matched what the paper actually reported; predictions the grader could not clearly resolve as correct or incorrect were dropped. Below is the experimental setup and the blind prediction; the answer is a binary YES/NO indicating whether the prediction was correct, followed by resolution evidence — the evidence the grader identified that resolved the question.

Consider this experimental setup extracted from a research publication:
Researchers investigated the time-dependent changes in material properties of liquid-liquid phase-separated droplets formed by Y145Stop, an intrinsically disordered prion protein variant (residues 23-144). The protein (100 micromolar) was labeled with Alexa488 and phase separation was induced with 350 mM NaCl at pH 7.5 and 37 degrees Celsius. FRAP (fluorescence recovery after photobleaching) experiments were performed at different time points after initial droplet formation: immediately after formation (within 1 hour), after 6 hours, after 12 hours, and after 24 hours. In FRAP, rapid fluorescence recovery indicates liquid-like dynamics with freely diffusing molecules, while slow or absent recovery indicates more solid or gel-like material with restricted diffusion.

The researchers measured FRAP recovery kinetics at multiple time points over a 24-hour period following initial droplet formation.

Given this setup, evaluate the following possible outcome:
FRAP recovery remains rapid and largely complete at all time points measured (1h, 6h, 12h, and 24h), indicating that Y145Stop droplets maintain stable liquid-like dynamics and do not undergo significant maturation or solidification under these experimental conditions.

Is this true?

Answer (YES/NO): NO